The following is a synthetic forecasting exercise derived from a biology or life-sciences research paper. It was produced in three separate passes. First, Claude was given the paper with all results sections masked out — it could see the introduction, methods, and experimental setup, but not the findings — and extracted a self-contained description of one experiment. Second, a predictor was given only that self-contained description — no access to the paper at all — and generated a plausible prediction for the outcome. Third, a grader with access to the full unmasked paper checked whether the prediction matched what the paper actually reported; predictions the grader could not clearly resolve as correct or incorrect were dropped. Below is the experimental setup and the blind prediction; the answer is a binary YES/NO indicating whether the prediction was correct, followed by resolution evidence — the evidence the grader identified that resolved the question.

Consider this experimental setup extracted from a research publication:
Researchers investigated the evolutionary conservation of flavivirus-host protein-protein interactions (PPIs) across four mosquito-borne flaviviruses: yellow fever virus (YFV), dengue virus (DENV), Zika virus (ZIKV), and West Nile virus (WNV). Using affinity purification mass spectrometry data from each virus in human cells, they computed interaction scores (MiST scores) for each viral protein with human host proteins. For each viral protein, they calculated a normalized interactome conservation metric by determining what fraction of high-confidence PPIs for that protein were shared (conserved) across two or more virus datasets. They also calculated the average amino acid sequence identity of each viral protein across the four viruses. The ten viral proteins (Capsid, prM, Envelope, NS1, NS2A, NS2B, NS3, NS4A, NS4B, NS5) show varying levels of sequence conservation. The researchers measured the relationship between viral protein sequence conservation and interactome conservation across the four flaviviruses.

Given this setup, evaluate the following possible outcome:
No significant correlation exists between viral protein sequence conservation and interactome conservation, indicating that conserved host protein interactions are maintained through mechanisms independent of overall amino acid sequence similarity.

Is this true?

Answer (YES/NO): NO